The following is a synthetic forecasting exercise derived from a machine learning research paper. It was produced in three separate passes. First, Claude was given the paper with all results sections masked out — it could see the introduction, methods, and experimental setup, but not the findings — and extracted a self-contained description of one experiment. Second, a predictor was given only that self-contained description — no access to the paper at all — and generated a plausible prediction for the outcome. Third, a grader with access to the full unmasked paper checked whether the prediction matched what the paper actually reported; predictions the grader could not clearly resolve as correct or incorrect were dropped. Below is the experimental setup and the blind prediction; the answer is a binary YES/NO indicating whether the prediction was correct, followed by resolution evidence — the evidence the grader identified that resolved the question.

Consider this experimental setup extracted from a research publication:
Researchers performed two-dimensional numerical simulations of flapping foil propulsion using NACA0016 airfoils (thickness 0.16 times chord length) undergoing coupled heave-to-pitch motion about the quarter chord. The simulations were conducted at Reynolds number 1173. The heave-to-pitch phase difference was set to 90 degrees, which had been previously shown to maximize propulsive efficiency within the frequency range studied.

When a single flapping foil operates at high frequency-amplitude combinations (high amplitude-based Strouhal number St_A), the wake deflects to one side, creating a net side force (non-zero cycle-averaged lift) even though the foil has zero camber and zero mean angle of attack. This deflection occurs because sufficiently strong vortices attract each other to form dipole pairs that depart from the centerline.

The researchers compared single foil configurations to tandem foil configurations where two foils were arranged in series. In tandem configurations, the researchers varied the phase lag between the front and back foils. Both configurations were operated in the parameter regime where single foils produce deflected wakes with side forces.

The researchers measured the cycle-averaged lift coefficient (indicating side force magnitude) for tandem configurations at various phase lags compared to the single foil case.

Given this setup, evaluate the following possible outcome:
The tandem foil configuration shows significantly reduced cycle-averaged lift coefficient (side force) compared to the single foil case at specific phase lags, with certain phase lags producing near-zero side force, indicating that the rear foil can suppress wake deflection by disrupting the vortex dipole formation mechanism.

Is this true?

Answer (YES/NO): YES